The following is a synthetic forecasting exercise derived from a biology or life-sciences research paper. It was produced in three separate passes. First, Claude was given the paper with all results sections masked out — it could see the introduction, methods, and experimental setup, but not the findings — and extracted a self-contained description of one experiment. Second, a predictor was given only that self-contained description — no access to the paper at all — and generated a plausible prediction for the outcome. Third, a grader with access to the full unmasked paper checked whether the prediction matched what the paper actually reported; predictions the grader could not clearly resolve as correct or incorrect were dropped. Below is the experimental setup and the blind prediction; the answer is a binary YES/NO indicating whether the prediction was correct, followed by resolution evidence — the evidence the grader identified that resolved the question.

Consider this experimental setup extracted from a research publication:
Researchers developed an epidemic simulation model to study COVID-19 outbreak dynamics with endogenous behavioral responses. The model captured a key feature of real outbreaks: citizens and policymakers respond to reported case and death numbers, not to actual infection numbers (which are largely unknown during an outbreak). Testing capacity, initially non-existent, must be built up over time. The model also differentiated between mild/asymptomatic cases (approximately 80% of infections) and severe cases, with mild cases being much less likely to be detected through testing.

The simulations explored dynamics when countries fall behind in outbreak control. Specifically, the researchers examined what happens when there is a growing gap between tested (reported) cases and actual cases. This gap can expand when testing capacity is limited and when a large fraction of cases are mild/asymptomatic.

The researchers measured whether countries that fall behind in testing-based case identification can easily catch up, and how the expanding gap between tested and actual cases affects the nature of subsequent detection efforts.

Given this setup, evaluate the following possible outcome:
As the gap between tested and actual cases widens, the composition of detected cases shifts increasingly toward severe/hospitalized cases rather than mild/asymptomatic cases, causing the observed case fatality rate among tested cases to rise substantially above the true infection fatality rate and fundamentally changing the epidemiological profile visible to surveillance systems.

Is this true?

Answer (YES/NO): YES